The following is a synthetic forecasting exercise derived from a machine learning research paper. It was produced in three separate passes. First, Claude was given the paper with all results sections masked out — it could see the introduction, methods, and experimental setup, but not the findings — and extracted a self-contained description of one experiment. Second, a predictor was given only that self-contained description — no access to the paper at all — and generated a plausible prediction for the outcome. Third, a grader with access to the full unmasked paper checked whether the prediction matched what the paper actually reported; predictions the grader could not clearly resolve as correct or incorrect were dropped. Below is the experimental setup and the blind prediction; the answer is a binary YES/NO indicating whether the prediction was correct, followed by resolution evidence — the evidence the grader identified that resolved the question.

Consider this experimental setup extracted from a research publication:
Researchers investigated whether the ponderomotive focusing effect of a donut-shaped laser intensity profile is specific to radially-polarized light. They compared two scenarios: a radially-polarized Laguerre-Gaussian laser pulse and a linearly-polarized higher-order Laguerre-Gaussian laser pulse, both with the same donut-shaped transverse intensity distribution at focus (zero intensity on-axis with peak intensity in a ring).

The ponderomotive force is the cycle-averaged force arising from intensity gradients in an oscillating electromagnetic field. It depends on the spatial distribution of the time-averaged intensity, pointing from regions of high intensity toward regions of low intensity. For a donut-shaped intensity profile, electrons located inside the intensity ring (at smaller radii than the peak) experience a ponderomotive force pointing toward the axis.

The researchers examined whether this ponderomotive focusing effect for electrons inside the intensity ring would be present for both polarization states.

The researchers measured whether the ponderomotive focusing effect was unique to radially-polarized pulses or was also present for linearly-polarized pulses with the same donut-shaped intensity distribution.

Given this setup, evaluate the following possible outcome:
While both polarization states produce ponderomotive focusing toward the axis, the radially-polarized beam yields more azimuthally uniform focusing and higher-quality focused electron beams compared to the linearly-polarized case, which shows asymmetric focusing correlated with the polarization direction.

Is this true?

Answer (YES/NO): NO